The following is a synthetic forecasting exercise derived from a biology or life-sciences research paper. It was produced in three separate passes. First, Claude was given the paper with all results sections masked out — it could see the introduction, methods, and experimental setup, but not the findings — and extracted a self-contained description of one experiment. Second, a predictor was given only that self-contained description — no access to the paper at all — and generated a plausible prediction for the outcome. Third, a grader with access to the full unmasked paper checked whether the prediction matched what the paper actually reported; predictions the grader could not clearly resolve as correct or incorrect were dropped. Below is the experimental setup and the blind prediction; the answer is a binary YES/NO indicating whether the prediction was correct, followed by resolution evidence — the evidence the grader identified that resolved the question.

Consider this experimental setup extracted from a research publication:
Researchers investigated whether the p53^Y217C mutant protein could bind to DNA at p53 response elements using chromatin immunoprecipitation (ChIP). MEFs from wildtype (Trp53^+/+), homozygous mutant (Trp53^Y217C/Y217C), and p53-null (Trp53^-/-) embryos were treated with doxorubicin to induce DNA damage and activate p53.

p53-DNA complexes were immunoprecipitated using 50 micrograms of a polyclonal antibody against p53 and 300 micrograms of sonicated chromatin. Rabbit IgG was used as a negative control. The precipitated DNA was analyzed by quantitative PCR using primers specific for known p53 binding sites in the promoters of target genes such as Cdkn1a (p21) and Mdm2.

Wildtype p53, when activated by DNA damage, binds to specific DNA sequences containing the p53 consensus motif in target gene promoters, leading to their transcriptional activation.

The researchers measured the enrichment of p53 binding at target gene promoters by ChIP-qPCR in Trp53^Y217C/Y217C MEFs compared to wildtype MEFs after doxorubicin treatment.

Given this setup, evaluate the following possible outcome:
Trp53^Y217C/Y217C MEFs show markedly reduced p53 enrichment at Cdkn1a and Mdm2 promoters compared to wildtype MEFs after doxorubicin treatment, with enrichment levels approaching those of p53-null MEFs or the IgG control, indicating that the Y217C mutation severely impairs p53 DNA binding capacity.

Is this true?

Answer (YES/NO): YES